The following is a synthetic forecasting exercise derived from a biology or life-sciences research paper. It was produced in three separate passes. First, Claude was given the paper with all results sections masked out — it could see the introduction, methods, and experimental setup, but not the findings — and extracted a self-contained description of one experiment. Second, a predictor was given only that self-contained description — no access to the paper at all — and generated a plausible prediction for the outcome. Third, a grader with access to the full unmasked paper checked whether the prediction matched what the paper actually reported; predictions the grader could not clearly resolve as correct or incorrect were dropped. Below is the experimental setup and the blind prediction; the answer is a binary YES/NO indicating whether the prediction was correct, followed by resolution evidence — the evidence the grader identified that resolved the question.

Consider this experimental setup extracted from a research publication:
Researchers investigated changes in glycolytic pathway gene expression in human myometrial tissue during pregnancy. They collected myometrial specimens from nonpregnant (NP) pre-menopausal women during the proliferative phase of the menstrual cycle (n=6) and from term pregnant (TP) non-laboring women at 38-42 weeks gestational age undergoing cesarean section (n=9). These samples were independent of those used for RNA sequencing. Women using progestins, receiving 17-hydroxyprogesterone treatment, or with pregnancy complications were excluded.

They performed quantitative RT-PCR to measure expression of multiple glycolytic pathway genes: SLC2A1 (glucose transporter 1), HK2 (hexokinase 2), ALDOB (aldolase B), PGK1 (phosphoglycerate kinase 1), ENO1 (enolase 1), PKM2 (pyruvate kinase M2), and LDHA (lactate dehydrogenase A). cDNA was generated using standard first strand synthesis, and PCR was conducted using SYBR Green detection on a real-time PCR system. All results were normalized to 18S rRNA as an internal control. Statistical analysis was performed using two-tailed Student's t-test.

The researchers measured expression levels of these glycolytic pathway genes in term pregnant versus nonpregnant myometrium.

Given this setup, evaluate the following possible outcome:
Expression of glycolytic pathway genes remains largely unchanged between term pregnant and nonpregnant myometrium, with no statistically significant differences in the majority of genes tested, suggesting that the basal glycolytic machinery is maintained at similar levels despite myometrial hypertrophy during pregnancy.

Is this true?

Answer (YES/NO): NO